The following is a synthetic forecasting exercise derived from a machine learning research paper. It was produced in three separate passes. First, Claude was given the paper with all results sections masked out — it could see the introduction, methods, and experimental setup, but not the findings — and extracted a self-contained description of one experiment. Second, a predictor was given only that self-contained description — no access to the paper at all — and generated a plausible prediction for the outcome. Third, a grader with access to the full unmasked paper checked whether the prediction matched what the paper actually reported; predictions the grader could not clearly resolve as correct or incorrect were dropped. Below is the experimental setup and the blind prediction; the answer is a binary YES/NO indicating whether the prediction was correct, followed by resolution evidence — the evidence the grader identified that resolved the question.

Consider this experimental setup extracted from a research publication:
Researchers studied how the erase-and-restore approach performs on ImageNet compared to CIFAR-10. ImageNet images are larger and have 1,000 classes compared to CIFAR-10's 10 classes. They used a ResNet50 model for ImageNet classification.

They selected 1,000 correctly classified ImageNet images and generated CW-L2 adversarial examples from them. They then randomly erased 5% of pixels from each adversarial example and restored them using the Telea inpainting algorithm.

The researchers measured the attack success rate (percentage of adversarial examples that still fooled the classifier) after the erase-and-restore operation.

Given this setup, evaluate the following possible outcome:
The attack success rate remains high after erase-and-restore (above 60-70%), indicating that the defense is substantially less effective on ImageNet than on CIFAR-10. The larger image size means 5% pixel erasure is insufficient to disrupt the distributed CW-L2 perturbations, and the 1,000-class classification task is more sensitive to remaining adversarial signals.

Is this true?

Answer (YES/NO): NO